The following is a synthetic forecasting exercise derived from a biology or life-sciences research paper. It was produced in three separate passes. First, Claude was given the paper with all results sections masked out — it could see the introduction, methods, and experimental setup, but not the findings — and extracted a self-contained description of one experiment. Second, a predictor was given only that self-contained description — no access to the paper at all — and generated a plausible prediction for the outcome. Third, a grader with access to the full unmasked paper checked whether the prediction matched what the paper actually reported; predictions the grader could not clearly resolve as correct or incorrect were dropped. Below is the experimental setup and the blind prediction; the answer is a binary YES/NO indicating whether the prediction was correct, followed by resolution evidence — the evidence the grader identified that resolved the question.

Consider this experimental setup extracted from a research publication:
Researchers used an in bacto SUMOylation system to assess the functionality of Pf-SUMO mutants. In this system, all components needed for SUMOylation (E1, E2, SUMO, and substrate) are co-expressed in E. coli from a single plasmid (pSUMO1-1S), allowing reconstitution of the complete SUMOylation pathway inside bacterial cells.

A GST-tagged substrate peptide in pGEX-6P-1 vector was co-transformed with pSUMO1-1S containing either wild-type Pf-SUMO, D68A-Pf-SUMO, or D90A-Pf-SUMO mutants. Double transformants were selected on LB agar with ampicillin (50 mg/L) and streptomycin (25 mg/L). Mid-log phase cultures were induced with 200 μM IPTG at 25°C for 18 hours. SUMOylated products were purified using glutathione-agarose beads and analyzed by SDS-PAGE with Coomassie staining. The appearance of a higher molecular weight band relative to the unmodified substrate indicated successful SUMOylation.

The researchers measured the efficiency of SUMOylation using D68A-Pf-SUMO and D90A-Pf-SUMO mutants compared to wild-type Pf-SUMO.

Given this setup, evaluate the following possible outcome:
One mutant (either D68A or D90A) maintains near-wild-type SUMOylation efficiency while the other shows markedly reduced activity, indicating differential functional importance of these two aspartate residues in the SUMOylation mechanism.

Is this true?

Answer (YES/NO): NO